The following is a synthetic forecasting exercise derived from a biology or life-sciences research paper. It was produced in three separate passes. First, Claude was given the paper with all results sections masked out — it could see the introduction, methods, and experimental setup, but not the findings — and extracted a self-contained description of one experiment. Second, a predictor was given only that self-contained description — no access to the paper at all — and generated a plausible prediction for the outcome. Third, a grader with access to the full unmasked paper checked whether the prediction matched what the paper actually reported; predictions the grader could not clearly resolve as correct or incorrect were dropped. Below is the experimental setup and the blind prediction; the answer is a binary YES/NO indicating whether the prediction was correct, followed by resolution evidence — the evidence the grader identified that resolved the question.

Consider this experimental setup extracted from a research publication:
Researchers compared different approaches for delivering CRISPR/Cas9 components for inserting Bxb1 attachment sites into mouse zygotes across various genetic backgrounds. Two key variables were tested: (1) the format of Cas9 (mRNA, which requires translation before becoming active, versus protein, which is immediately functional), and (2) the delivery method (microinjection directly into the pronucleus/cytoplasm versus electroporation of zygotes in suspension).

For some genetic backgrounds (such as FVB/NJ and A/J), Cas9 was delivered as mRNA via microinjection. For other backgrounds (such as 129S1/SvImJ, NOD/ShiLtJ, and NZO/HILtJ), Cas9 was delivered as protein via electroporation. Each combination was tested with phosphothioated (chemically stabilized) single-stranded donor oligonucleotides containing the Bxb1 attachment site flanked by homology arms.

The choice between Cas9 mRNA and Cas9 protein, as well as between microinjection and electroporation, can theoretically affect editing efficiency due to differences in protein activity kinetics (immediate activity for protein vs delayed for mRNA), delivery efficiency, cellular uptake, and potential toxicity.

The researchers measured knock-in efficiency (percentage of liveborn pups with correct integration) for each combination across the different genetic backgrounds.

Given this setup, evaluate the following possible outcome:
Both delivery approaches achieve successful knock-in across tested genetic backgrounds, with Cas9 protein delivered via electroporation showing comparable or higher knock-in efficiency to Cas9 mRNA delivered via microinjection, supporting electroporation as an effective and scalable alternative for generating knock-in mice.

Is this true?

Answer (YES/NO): NO